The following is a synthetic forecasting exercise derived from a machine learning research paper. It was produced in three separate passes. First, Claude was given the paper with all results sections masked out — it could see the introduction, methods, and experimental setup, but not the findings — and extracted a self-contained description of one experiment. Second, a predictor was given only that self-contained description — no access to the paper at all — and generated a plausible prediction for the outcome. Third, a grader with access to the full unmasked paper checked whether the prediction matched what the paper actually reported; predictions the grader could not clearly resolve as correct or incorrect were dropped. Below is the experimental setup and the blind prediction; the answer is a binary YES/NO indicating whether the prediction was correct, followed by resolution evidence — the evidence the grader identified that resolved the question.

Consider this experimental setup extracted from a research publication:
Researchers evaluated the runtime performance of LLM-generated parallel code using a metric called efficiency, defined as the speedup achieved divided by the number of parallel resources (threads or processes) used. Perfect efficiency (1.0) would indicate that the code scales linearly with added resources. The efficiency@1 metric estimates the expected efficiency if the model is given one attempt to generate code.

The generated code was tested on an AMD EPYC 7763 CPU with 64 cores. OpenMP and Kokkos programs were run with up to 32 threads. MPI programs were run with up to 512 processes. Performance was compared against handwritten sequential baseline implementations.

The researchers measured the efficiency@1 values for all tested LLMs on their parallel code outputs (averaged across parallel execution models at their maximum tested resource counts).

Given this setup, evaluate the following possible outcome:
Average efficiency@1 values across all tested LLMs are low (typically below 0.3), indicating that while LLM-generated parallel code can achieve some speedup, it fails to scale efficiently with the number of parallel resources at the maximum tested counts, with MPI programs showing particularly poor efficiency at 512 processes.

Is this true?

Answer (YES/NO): NO